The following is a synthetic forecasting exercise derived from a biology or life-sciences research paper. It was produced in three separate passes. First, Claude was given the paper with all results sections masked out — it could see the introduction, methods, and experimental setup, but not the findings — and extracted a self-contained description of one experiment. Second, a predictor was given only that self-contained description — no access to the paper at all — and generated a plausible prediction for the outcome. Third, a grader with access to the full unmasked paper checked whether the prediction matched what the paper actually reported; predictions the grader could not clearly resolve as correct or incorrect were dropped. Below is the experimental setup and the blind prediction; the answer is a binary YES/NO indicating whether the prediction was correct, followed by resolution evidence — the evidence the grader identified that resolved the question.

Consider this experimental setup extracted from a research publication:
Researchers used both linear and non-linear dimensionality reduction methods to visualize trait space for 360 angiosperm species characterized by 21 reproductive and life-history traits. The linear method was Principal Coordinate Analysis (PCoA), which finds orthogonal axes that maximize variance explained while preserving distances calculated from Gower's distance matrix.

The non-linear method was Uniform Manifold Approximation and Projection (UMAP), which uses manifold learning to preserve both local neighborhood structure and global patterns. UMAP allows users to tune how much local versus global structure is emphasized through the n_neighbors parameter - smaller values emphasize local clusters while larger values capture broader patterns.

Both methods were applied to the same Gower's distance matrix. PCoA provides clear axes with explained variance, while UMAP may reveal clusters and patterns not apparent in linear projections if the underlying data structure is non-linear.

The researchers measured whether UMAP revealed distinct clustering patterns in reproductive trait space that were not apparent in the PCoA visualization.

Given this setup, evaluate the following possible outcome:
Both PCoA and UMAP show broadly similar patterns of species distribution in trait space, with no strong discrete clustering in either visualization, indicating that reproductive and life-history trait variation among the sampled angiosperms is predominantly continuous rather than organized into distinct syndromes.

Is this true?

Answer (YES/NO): NO